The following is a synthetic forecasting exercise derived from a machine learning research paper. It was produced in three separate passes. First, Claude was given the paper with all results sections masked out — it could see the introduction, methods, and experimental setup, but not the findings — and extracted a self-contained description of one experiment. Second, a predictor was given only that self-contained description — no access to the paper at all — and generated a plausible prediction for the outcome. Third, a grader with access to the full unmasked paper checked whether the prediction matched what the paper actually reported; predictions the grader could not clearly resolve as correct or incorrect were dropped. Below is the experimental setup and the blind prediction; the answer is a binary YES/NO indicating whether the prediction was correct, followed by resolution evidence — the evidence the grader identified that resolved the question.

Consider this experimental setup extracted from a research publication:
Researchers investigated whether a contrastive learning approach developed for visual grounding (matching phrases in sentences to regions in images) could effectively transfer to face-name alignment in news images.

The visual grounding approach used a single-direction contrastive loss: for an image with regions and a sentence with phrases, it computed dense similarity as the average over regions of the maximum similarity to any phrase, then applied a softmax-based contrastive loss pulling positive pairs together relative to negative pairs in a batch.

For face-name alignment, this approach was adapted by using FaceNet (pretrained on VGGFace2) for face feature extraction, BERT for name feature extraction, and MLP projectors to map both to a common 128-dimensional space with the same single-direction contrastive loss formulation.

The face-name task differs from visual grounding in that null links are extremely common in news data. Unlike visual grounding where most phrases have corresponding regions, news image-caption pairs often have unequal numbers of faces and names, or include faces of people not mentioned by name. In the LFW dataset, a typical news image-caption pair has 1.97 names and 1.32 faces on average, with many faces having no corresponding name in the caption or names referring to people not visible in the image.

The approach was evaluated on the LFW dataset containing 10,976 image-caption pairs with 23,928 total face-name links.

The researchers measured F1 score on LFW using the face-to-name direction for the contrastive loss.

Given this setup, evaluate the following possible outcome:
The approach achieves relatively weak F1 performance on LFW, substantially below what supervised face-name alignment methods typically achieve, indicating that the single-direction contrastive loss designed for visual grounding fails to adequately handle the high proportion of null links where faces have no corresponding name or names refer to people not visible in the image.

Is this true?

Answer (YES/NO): YES